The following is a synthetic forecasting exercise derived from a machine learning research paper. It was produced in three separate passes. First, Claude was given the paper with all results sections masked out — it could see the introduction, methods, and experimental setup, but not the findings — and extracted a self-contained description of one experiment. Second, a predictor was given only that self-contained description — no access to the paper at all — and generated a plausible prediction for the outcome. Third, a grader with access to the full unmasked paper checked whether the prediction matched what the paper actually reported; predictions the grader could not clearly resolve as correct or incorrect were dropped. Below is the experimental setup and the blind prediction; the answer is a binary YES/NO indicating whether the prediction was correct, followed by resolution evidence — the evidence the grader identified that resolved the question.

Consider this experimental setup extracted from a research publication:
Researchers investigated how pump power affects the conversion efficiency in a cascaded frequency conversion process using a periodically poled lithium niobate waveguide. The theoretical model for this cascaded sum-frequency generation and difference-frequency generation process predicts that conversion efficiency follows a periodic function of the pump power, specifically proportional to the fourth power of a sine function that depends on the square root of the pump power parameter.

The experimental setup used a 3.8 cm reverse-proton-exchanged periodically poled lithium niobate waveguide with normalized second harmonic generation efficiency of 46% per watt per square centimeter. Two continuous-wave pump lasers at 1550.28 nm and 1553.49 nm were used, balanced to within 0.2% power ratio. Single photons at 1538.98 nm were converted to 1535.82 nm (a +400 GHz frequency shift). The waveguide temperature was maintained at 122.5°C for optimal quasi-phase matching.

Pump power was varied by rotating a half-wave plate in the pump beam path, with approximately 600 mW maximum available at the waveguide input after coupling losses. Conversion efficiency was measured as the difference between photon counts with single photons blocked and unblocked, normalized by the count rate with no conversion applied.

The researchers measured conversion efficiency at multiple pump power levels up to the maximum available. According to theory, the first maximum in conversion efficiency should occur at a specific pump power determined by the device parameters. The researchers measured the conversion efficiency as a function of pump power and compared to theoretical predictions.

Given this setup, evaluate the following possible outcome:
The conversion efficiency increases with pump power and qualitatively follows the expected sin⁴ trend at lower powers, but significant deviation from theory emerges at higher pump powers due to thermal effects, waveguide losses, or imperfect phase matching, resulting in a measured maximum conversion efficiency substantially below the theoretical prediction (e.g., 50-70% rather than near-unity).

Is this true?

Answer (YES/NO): NO